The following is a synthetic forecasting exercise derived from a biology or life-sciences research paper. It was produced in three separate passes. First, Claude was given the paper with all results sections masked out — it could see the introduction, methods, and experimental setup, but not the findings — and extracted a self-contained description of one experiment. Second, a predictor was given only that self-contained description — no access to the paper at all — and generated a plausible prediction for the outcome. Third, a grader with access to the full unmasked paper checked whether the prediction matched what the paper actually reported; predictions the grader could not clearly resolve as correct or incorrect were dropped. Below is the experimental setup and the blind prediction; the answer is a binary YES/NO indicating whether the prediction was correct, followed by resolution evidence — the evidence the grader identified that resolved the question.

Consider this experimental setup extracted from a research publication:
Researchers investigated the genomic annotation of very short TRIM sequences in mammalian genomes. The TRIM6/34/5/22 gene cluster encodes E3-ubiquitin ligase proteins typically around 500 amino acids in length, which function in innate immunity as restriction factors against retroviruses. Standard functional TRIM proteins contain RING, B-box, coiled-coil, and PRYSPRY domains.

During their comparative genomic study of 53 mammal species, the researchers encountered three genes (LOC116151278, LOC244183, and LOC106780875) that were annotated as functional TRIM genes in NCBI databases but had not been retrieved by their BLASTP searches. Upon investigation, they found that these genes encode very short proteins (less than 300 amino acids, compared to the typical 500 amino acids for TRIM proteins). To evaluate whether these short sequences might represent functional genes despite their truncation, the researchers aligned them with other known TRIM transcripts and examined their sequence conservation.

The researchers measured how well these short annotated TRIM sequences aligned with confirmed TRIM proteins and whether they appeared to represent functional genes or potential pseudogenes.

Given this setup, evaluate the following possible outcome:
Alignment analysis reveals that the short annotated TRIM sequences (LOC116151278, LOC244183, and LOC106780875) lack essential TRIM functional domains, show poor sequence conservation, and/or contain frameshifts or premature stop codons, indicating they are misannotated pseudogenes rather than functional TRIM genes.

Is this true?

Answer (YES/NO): YES